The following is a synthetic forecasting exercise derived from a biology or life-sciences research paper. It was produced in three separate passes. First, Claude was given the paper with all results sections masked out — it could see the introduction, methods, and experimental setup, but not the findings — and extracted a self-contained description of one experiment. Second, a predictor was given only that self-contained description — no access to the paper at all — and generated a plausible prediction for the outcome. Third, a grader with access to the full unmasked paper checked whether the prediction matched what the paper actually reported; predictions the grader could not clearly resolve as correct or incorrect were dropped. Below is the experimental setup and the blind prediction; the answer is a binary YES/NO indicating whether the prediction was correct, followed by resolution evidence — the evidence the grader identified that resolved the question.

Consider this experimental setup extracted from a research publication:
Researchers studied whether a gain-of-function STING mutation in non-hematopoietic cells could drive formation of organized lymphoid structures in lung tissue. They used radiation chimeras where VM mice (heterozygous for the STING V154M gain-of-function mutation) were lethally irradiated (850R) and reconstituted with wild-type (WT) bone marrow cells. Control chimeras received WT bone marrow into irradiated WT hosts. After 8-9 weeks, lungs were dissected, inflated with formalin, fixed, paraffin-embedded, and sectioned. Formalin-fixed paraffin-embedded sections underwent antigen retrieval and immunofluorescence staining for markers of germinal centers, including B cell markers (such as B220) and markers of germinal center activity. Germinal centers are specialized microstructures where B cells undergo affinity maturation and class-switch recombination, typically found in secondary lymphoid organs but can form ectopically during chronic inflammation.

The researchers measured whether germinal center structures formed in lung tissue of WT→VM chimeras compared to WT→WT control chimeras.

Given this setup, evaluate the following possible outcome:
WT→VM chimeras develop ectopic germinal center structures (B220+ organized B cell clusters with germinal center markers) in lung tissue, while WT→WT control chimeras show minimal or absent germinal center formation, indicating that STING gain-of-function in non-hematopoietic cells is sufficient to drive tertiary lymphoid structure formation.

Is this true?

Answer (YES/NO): YES